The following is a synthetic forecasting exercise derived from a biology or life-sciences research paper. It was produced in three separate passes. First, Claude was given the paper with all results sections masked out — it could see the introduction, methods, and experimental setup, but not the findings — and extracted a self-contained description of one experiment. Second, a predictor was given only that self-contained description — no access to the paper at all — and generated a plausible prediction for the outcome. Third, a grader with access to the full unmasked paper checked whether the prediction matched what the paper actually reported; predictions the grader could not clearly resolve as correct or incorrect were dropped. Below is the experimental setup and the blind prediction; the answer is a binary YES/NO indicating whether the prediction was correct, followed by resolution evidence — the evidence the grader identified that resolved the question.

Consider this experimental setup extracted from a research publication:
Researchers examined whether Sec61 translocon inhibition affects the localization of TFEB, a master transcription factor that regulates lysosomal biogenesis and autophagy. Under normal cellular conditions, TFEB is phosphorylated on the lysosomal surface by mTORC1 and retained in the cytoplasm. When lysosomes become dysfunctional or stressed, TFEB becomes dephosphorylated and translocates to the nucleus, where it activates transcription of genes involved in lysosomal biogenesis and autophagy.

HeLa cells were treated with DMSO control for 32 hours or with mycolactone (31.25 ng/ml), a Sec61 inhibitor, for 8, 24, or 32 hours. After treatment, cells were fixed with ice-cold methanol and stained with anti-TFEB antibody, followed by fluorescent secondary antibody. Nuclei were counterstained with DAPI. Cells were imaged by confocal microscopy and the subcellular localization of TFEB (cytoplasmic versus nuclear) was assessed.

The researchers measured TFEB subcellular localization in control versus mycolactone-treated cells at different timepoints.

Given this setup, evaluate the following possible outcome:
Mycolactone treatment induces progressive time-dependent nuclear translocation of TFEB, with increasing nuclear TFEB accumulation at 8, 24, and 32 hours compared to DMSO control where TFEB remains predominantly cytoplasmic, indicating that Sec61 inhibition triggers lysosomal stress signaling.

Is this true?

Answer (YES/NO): NO